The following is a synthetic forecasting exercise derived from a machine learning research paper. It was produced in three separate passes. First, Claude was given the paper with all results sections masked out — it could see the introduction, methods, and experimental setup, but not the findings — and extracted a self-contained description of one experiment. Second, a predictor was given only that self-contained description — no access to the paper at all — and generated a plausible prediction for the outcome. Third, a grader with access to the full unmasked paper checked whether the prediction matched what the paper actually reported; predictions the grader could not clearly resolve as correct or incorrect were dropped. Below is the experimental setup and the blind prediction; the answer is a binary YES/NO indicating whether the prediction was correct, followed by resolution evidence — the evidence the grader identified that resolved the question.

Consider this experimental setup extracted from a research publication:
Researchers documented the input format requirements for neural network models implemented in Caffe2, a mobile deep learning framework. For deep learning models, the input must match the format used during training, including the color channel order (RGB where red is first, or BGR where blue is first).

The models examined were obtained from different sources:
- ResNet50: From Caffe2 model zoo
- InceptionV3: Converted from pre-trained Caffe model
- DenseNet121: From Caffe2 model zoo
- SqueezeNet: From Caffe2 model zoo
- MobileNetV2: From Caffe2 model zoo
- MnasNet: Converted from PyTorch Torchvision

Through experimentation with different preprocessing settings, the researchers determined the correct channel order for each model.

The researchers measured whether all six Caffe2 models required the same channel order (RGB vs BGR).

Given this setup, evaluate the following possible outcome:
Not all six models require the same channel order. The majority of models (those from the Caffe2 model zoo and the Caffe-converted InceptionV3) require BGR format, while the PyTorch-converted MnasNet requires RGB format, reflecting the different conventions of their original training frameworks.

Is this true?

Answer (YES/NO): NO